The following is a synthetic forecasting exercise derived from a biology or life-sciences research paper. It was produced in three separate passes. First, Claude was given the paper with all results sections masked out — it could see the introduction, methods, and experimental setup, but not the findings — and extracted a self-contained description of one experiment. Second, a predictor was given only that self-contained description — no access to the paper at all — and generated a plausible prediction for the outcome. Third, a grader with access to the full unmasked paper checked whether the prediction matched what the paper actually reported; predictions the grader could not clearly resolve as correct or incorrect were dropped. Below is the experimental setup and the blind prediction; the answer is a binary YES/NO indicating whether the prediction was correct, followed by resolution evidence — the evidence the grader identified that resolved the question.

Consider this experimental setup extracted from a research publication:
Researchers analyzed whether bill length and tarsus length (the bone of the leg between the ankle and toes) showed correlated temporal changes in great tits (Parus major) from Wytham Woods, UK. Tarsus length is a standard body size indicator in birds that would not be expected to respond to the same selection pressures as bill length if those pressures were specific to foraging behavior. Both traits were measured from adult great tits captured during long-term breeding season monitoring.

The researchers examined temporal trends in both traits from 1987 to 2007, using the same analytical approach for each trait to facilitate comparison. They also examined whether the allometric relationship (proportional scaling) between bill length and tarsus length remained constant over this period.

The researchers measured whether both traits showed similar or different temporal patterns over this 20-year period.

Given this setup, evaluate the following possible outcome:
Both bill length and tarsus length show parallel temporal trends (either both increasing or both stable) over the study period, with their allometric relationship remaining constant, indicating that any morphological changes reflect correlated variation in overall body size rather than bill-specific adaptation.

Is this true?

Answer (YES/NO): YES